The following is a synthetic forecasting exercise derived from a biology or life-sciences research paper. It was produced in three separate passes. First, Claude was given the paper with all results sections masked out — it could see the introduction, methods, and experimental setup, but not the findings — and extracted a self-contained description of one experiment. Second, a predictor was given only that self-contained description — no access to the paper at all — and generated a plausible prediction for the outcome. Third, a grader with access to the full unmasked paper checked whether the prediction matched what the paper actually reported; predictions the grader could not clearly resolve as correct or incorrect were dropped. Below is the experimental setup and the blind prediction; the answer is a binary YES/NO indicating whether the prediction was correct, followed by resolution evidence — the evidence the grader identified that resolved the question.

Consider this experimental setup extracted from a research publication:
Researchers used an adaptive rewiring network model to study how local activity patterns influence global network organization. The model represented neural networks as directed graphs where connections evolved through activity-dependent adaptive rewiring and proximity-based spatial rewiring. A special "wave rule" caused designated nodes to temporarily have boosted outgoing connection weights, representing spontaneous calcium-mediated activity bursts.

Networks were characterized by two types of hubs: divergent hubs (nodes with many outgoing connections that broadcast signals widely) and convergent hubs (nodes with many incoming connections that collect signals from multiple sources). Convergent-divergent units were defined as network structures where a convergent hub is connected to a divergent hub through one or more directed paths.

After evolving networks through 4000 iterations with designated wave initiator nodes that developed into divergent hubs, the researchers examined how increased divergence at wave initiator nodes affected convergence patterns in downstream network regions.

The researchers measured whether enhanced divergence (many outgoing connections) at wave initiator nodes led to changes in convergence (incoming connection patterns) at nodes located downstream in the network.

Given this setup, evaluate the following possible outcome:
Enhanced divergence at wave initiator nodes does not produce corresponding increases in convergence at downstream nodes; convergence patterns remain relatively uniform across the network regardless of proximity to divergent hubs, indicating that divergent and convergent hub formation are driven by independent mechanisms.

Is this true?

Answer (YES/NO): NO